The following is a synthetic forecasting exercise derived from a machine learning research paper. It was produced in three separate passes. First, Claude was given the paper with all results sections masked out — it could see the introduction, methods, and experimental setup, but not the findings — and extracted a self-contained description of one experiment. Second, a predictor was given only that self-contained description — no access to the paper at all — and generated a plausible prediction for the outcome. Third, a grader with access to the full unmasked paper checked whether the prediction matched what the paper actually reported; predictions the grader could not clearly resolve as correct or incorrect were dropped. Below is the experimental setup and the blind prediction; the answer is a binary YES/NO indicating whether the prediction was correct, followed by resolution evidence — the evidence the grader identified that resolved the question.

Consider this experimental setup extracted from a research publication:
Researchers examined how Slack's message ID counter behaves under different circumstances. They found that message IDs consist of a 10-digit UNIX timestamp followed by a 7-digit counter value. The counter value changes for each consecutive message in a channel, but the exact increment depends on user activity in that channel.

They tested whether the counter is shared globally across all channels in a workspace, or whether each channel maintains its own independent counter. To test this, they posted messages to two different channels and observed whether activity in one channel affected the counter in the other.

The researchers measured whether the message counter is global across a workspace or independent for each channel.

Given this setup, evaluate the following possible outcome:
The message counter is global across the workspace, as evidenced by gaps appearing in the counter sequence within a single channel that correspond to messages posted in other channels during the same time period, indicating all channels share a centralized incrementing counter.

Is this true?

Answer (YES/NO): NO